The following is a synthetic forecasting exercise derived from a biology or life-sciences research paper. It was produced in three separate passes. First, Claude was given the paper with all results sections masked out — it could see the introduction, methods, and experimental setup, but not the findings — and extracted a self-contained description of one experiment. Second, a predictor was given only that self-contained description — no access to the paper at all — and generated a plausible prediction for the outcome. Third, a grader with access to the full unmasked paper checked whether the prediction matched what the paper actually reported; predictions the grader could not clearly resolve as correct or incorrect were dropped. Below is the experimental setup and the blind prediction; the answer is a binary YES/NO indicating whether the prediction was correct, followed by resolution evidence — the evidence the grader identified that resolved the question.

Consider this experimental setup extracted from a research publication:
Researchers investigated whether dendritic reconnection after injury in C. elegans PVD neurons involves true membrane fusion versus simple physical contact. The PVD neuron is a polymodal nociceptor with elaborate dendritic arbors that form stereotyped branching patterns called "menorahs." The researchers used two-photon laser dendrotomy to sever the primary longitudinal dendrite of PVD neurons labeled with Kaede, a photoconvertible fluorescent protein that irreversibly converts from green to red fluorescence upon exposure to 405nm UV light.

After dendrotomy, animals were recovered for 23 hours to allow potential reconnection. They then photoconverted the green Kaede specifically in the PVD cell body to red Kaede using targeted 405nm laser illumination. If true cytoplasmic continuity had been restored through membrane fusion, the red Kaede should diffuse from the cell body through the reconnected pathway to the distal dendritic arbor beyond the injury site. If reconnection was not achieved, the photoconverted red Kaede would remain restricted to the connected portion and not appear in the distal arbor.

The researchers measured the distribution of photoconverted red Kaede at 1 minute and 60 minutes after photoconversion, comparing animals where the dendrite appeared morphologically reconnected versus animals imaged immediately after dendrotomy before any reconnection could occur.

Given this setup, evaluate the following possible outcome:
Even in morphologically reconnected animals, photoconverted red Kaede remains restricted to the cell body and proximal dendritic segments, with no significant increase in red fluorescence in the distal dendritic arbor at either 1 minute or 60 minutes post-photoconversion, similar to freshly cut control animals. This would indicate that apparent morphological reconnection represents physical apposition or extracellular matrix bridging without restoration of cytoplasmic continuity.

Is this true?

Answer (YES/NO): NO